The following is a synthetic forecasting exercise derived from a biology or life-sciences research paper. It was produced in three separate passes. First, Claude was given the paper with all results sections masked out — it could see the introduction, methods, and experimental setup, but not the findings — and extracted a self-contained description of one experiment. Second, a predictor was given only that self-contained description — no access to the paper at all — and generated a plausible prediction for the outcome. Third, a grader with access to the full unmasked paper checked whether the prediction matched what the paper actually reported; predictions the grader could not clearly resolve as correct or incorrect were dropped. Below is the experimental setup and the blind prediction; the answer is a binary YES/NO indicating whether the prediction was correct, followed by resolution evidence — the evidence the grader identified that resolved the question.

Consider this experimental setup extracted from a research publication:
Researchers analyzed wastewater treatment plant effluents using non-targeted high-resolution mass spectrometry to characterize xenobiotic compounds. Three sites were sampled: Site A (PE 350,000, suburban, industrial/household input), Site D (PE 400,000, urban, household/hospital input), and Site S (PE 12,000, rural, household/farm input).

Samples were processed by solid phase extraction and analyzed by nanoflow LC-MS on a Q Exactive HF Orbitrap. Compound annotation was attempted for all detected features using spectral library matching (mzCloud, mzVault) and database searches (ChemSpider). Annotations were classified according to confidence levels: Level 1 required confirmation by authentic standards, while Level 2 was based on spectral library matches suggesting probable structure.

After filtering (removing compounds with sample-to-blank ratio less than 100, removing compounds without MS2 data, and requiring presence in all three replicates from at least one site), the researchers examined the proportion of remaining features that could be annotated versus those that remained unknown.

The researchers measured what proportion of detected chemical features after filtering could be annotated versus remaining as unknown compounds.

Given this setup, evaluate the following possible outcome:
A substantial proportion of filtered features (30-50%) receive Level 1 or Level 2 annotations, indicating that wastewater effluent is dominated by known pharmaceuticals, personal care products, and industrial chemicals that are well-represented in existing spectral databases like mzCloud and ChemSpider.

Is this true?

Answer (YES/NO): YES